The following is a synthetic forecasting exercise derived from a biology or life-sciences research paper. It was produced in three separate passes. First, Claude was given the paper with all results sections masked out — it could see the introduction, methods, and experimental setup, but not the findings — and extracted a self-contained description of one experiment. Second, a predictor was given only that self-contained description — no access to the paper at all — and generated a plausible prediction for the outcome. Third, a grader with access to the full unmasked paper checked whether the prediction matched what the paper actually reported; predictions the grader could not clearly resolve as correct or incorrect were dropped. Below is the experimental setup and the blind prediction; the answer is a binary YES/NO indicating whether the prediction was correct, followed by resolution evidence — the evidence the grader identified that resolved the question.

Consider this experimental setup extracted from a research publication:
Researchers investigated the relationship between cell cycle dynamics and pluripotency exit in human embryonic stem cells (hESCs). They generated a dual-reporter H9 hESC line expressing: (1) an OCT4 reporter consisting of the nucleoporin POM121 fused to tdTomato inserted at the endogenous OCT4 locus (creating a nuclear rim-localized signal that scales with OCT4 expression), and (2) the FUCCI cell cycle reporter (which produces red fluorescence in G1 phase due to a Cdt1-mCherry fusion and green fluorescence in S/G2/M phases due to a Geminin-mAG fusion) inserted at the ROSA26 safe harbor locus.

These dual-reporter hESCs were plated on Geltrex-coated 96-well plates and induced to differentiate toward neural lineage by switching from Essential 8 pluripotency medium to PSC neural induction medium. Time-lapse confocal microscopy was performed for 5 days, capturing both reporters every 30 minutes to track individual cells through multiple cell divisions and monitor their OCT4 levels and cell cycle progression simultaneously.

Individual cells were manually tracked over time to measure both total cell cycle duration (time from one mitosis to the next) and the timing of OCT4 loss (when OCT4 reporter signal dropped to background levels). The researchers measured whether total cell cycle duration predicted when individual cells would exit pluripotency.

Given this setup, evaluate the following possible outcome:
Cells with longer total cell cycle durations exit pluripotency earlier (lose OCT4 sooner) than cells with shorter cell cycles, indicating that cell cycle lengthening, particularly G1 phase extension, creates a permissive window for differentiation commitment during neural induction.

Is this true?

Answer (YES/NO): NO